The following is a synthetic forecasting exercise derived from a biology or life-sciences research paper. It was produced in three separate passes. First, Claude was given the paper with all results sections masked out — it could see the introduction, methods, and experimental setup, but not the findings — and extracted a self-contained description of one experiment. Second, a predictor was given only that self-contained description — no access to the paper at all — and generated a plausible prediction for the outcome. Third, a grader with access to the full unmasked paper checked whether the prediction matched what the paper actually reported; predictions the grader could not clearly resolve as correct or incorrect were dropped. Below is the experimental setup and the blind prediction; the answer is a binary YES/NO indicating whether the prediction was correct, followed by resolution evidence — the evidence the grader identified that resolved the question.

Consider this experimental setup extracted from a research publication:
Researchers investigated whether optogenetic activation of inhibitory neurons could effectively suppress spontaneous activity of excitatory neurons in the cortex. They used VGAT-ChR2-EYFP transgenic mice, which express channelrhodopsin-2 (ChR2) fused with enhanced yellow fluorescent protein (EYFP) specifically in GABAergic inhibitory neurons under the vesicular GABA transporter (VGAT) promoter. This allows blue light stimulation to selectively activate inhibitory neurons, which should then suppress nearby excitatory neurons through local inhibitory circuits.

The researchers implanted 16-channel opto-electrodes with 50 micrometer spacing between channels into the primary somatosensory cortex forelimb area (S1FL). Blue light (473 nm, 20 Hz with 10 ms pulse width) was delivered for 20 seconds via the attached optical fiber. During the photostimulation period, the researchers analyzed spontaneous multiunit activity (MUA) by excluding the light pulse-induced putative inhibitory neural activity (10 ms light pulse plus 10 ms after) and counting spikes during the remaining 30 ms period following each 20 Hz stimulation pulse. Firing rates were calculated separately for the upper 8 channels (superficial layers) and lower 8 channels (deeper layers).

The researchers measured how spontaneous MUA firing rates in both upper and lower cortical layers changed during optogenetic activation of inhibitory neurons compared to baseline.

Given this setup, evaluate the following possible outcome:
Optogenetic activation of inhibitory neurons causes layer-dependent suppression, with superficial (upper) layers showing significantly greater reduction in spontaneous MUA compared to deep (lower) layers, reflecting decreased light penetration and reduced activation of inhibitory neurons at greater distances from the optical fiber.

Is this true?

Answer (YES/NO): NO